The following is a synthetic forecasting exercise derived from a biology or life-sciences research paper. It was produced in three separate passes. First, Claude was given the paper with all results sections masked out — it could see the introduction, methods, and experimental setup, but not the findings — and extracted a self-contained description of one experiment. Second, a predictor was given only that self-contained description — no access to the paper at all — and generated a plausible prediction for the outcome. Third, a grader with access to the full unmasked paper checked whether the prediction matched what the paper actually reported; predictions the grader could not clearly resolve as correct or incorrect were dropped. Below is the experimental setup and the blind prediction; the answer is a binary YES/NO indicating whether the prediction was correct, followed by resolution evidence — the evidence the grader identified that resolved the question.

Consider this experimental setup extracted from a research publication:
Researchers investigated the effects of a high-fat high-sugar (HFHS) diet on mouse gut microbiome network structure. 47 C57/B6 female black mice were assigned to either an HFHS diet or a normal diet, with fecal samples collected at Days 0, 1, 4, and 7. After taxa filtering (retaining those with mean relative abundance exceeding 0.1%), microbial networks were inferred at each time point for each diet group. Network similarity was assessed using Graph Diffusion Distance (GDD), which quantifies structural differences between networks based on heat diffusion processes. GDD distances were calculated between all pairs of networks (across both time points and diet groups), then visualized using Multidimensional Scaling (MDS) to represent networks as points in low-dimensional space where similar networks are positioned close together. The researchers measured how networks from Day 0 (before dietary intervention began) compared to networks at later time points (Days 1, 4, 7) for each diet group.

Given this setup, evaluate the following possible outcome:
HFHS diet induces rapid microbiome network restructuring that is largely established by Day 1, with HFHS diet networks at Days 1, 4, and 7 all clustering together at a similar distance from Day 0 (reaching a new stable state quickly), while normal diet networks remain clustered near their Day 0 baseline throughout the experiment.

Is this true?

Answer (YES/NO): NO